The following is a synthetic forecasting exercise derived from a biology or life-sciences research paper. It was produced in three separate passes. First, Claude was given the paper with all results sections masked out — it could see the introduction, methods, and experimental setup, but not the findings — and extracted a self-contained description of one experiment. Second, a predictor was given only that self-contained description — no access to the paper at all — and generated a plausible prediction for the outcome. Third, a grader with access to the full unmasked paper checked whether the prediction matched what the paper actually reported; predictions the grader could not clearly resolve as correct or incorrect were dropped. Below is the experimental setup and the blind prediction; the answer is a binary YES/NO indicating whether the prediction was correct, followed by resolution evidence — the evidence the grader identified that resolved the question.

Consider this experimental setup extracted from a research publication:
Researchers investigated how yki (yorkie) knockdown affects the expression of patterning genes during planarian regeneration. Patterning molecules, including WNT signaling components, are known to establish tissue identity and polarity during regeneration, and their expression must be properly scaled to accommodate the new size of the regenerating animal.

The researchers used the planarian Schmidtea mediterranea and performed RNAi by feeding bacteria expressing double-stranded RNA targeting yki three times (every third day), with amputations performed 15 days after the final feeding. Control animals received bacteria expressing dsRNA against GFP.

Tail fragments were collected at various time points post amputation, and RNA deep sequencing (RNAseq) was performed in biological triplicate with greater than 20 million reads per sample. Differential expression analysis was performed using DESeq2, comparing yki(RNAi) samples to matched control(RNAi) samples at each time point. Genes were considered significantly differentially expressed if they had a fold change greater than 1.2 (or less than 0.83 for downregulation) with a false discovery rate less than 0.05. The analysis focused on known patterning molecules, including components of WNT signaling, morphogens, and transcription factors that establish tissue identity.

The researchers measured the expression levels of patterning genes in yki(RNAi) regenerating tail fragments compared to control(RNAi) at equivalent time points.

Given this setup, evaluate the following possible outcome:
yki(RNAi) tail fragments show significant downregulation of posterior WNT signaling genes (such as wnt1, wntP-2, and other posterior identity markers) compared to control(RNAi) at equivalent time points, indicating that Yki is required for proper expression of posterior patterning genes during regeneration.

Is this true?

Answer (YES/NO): NO